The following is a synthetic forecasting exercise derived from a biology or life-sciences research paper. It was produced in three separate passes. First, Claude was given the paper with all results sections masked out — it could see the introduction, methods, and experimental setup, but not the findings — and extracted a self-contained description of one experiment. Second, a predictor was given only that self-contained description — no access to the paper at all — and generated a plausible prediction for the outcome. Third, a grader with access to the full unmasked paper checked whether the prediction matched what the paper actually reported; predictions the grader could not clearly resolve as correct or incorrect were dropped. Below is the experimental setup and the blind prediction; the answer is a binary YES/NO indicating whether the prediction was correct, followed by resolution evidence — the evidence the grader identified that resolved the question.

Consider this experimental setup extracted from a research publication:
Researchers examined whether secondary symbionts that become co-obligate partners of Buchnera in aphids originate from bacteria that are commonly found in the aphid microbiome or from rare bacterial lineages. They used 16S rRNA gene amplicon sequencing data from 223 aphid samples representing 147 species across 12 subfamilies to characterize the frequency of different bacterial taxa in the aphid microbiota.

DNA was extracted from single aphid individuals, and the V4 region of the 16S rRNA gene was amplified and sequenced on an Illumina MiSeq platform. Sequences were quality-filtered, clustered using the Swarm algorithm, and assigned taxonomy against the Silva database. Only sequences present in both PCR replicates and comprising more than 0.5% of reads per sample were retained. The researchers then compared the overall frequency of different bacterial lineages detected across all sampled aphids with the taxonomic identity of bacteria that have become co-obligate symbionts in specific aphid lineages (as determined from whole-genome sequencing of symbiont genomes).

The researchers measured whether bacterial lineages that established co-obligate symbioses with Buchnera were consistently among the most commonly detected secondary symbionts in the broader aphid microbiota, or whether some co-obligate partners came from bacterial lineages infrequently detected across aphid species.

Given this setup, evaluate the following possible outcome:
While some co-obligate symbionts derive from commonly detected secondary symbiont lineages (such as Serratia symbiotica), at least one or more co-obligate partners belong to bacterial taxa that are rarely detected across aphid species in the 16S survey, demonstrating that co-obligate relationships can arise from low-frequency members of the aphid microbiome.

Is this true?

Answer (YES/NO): YES